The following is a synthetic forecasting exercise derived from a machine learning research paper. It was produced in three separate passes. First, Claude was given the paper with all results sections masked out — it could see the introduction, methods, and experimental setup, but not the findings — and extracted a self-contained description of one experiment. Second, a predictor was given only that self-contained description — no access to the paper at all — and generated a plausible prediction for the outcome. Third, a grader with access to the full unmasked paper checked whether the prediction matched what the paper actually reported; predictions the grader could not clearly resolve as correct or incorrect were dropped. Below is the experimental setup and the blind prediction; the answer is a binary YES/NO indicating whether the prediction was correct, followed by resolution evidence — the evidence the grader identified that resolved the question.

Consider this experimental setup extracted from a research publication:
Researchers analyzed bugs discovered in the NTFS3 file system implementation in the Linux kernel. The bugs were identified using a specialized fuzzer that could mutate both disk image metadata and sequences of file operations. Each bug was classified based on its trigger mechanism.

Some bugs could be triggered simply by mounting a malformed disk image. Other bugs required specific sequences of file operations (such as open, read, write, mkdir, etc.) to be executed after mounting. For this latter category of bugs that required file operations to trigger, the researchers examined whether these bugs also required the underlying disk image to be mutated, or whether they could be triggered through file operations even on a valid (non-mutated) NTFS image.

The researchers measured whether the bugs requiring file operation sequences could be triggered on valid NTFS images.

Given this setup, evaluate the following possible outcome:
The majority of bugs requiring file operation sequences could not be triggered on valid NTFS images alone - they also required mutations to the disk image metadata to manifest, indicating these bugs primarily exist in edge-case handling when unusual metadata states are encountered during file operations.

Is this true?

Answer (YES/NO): YES